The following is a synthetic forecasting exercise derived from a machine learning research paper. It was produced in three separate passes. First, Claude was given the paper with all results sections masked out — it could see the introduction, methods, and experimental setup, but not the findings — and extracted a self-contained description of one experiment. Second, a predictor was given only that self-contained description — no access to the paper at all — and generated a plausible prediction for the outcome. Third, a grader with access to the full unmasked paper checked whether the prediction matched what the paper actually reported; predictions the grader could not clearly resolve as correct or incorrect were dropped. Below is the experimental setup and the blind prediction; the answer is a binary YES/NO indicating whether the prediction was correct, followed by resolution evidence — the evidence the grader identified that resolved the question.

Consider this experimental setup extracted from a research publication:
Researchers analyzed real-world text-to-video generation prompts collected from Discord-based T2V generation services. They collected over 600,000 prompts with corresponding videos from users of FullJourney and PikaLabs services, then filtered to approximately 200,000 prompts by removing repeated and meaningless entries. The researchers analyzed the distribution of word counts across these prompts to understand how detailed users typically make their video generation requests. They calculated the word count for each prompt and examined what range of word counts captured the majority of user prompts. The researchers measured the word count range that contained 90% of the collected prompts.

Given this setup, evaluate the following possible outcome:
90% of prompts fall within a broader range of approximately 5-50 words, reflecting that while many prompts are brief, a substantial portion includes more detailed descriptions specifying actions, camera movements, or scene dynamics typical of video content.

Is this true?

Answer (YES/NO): NO